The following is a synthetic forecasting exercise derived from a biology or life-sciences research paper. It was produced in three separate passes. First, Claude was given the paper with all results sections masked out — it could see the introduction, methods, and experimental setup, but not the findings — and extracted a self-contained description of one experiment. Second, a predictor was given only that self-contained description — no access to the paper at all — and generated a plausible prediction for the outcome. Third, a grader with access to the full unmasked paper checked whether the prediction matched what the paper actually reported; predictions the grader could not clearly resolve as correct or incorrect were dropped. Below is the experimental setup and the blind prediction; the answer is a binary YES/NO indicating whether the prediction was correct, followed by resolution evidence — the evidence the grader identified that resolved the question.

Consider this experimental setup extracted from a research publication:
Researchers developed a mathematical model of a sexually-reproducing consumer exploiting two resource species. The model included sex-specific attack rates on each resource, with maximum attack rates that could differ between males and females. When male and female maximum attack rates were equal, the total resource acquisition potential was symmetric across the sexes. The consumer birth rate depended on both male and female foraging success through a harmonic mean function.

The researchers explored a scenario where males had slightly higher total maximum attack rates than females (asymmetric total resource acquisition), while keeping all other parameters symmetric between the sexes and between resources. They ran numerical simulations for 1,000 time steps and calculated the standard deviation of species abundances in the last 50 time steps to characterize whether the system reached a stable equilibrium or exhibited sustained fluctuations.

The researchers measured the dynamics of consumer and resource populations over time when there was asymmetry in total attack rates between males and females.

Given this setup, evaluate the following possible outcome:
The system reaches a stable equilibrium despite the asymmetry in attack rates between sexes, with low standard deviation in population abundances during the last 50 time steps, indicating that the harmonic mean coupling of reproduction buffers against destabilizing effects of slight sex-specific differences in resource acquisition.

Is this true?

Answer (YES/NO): NO